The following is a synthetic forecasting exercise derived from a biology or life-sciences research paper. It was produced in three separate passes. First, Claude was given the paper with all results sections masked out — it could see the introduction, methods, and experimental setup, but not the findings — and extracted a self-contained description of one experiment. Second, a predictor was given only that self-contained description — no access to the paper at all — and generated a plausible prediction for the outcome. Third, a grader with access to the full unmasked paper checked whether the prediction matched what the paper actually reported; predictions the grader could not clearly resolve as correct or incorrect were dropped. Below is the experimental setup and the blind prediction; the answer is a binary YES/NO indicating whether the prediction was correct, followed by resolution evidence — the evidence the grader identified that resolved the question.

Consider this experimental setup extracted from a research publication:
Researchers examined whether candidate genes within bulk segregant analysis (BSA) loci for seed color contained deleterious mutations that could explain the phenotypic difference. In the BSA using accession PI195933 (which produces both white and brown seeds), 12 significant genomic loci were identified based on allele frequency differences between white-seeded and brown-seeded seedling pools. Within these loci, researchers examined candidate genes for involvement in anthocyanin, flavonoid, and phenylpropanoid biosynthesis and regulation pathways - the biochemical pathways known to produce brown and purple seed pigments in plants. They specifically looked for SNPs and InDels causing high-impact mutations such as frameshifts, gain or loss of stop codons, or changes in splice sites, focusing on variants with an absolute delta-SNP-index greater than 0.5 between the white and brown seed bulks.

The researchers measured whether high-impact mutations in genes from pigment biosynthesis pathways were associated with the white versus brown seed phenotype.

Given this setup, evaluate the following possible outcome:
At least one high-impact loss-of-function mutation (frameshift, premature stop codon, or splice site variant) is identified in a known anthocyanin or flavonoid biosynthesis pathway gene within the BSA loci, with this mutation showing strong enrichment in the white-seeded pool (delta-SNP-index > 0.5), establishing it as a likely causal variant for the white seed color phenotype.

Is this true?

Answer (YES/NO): YES